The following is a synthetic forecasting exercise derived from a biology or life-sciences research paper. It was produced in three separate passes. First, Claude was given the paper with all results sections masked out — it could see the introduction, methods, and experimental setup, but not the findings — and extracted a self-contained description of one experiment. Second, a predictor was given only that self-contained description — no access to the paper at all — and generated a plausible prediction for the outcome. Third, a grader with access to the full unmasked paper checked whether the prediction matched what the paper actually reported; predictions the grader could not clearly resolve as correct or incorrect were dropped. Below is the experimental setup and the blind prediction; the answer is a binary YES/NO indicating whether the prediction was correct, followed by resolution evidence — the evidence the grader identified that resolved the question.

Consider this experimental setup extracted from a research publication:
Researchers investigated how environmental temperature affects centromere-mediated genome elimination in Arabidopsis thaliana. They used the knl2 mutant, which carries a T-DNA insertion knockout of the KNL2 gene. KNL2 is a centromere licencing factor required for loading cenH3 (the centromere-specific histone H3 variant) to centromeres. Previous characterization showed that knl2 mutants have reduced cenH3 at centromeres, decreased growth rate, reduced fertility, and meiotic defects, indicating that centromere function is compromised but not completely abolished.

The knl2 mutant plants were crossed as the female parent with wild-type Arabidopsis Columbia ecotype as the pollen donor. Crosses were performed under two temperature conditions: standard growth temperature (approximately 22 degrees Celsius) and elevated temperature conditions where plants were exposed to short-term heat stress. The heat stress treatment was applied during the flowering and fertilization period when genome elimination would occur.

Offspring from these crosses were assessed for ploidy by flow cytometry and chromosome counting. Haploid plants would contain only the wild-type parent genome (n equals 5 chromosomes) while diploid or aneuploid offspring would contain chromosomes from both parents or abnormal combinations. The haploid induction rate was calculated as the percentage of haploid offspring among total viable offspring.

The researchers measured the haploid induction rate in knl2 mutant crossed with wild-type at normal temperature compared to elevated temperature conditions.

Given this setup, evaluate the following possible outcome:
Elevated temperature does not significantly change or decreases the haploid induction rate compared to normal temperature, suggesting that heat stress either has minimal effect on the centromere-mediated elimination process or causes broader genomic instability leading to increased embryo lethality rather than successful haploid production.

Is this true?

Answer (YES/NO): NO